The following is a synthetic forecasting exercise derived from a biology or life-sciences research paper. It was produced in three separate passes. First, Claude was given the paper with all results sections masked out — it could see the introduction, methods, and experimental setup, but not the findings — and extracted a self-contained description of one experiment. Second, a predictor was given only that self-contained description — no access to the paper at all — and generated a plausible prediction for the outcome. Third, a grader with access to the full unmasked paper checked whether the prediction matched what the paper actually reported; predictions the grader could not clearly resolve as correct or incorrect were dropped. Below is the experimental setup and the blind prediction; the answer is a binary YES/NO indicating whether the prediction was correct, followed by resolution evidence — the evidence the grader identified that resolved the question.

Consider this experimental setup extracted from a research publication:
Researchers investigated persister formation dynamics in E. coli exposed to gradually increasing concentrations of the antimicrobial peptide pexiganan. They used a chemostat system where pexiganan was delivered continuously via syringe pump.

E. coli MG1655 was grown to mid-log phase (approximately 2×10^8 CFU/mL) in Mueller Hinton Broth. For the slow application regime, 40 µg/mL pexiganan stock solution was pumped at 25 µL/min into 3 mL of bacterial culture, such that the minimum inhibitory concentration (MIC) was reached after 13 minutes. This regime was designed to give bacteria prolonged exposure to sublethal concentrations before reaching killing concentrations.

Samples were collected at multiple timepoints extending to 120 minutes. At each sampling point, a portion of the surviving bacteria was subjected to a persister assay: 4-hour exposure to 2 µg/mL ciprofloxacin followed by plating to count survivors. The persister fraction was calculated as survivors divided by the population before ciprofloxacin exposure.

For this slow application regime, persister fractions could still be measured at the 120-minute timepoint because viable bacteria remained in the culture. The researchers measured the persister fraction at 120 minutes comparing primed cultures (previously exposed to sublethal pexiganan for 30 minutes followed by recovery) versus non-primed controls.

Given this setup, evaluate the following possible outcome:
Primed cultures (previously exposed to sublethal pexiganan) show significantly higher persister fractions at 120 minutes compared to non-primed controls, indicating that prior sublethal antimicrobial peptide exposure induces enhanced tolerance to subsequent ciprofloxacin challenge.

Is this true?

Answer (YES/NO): NO